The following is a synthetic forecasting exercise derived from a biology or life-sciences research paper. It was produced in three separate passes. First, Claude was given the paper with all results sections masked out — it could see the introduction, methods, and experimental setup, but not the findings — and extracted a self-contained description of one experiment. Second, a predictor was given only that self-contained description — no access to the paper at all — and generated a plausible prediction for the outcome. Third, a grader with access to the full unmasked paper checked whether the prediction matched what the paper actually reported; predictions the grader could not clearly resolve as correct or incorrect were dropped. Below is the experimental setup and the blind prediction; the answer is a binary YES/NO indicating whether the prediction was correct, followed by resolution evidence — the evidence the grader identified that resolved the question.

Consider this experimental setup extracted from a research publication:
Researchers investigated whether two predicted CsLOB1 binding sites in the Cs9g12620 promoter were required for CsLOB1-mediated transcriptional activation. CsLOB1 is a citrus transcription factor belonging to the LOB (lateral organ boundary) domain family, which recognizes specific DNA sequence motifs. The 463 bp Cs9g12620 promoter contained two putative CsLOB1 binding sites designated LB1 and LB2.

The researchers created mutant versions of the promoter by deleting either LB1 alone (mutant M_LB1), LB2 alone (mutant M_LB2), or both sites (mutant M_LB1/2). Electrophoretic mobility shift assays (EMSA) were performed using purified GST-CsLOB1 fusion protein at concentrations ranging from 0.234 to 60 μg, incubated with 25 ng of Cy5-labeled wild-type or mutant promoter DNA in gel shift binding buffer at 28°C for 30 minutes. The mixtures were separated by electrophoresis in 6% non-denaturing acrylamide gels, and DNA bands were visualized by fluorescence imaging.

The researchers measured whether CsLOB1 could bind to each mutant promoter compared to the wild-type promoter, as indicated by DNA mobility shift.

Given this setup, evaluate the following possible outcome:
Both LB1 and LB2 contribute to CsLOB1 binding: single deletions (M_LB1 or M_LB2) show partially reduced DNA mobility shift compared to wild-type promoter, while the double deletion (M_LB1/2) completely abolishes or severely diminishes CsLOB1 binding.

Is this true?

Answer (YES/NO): NO